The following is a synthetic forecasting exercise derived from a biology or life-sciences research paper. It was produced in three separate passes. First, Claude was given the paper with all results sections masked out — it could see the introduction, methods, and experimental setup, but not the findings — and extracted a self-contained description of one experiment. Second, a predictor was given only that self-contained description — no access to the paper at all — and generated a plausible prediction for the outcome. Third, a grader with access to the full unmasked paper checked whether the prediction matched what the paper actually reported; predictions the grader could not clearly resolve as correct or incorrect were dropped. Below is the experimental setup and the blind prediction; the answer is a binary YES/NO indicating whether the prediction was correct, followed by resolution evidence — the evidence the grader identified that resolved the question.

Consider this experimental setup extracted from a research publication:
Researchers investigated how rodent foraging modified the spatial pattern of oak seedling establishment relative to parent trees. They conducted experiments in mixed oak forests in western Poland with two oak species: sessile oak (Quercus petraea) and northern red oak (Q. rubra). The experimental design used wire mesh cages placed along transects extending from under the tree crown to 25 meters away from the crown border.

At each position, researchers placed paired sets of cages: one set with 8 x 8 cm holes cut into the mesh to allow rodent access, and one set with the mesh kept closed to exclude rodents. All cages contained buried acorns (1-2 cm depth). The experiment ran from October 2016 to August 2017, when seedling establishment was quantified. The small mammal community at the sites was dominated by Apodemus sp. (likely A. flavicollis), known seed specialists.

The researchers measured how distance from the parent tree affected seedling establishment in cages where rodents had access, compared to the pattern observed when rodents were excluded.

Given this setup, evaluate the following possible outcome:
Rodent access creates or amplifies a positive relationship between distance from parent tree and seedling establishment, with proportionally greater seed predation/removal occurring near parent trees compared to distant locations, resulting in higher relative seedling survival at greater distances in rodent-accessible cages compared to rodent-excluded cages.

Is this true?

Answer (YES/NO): NO